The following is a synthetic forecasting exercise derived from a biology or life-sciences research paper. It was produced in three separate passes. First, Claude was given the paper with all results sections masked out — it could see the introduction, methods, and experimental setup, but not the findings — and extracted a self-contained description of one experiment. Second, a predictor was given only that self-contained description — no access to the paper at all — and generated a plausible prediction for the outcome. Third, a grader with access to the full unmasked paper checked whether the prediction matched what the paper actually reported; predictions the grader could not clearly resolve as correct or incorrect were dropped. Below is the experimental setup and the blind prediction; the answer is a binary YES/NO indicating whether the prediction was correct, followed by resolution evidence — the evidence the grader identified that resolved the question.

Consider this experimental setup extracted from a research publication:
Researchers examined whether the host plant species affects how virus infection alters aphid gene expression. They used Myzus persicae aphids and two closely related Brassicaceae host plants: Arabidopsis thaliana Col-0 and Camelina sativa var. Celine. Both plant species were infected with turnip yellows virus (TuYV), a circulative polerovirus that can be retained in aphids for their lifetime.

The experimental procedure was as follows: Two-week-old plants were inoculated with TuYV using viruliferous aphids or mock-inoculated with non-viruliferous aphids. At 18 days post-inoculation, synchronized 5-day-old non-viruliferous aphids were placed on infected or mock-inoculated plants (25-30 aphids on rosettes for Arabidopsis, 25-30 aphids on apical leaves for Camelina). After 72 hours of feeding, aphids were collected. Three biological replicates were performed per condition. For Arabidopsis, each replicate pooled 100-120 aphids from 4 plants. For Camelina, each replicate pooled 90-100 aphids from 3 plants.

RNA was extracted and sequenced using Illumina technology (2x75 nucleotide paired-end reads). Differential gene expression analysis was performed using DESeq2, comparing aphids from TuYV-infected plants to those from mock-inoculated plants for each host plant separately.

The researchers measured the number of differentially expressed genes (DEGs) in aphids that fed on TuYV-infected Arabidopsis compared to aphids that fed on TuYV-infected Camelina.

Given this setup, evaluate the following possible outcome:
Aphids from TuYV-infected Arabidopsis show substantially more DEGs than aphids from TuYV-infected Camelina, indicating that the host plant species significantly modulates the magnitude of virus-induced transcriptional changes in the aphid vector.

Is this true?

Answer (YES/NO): YES